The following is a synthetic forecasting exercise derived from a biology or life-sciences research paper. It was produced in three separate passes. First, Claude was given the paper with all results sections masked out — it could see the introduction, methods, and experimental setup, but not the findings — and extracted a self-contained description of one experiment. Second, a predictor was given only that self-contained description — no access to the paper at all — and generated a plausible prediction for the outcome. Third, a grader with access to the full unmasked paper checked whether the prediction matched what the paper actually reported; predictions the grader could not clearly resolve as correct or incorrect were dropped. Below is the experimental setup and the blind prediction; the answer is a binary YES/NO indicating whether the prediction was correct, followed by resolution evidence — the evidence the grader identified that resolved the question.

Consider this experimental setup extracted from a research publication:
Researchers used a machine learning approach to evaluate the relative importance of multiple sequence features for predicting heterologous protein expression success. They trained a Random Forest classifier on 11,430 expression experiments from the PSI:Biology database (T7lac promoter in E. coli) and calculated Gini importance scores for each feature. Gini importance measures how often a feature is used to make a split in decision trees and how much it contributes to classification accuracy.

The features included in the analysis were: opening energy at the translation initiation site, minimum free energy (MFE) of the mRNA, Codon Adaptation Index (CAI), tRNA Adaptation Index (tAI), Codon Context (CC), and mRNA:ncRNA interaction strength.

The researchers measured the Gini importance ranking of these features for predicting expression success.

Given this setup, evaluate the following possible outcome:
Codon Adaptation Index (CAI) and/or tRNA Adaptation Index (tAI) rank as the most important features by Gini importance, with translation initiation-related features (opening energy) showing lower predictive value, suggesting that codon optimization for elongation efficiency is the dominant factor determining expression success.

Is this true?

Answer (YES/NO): NO